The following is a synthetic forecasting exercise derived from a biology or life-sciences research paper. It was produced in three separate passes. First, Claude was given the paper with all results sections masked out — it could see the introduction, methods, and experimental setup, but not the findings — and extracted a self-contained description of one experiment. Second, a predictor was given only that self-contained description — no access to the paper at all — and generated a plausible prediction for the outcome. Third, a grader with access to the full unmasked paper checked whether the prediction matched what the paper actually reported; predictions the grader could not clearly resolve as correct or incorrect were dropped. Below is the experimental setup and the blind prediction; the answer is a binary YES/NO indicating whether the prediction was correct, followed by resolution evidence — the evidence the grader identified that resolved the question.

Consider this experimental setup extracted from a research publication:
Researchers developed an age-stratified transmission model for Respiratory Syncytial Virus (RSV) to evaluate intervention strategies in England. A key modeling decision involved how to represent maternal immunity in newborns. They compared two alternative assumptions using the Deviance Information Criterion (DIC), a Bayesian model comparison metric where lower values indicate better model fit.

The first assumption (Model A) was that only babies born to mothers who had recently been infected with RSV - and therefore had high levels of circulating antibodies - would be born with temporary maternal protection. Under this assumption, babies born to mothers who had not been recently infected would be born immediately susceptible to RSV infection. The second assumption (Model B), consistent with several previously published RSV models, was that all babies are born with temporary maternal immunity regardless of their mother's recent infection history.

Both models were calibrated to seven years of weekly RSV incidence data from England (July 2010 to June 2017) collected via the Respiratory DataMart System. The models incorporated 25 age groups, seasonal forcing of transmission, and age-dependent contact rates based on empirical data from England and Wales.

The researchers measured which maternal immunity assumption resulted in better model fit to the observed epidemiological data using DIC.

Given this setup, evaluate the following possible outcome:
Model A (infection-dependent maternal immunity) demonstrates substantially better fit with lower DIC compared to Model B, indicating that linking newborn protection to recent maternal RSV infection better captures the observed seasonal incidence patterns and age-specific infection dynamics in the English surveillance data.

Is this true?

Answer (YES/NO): YES